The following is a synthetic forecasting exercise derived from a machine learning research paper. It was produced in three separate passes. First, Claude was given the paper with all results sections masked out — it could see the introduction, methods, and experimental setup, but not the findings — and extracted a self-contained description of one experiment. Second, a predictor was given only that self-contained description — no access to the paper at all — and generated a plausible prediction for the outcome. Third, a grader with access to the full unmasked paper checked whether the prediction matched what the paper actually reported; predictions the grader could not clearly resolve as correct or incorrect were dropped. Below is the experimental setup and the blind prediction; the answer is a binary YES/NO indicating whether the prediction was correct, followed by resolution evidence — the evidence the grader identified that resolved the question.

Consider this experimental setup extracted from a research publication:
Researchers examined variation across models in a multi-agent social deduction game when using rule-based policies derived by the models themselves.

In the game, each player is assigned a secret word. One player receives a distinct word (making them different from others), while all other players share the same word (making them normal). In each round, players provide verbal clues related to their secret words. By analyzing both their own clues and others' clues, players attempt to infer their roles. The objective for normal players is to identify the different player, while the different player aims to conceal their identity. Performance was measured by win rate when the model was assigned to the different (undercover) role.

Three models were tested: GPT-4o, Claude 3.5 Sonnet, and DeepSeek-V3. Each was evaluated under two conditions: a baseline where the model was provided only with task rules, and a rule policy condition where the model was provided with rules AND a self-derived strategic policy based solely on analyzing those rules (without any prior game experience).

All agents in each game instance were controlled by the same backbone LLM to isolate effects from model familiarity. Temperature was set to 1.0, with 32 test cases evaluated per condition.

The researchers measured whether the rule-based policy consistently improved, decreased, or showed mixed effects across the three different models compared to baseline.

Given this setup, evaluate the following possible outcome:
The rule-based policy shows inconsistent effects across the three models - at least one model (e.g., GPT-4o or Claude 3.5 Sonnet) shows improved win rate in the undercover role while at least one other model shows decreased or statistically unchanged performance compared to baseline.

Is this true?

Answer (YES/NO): YES